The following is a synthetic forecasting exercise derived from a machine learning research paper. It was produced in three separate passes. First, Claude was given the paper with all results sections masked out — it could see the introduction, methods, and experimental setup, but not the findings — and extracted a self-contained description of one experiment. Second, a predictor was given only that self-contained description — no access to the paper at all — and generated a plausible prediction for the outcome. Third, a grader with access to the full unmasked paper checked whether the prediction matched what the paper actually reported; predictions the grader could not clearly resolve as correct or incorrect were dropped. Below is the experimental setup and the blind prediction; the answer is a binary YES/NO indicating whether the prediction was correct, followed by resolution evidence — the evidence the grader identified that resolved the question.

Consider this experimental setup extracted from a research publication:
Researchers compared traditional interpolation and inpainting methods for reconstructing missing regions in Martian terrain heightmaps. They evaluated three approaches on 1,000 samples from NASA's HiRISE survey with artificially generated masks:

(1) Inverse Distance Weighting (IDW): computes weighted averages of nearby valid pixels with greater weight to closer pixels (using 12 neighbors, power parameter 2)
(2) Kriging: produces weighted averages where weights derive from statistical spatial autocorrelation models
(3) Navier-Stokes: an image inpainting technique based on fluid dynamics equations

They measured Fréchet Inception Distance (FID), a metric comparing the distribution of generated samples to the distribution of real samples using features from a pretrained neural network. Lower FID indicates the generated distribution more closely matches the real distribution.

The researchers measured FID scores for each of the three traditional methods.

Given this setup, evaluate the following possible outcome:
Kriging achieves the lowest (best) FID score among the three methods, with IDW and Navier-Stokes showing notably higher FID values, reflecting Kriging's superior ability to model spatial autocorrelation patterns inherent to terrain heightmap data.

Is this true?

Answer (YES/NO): YES